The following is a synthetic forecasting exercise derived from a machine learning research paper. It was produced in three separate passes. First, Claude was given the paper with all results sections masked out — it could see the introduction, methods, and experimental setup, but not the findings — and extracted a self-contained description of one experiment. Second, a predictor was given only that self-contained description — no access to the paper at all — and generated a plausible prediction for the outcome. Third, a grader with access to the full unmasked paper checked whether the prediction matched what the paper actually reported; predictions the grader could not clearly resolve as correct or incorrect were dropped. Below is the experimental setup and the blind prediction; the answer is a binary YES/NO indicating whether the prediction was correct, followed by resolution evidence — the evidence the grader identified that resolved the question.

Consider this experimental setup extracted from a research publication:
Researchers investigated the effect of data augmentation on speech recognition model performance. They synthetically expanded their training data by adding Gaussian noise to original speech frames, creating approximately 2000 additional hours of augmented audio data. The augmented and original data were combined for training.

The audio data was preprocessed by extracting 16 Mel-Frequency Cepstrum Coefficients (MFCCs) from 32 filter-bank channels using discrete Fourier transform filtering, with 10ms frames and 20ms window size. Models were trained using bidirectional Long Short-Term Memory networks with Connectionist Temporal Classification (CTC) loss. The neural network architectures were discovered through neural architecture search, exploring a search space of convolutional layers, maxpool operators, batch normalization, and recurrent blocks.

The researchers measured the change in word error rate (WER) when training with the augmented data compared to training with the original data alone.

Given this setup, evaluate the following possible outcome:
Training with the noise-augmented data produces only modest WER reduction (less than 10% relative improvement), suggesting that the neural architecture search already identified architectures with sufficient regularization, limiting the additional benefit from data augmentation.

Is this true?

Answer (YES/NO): NO